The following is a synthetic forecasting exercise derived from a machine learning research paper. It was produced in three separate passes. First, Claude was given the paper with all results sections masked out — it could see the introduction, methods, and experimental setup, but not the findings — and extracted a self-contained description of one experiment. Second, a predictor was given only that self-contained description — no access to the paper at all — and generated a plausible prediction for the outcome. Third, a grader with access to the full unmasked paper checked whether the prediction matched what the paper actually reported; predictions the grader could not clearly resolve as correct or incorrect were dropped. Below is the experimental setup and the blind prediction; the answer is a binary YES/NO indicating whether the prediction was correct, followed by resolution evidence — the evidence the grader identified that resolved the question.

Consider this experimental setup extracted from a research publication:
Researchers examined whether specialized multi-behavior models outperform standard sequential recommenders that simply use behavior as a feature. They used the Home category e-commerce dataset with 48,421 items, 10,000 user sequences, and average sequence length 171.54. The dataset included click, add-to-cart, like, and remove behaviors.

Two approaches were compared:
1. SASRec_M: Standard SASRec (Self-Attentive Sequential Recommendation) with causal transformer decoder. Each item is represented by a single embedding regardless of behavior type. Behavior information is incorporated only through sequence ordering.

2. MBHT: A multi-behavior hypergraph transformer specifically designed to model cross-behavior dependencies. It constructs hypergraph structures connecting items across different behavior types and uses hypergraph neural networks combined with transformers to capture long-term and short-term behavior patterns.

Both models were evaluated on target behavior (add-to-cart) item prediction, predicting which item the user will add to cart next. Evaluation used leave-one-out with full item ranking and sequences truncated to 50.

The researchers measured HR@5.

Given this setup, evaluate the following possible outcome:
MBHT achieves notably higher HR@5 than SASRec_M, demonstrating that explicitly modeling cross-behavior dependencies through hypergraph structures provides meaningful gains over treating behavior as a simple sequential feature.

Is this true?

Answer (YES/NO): NO